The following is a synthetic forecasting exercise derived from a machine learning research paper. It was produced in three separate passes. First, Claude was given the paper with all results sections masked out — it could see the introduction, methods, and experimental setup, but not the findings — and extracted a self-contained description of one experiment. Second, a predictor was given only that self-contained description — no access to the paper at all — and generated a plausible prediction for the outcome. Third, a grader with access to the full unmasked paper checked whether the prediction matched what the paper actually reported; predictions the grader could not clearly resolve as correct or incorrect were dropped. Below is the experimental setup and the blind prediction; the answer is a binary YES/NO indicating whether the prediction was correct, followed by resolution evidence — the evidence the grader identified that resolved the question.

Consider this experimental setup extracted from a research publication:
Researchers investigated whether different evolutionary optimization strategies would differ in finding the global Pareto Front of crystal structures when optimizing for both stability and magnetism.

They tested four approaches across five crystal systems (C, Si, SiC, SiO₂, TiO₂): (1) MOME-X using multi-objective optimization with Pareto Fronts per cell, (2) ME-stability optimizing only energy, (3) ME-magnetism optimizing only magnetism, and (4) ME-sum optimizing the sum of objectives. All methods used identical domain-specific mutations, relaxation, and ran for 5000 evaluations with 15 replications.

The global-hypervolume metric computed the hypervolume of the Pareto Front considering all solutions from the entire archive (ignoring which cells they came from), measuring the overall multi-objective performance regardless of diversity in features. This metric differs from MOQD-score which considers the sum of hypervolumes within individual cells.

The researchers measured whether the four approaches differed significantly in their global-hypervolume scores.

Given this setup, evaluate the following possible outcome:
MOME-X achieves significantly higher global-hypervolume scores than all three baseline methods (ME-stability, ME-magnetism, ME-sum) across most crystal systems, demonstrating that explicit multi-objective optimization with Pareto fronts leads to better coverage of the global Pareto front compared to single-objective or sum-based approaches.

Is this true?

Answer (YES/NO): NO